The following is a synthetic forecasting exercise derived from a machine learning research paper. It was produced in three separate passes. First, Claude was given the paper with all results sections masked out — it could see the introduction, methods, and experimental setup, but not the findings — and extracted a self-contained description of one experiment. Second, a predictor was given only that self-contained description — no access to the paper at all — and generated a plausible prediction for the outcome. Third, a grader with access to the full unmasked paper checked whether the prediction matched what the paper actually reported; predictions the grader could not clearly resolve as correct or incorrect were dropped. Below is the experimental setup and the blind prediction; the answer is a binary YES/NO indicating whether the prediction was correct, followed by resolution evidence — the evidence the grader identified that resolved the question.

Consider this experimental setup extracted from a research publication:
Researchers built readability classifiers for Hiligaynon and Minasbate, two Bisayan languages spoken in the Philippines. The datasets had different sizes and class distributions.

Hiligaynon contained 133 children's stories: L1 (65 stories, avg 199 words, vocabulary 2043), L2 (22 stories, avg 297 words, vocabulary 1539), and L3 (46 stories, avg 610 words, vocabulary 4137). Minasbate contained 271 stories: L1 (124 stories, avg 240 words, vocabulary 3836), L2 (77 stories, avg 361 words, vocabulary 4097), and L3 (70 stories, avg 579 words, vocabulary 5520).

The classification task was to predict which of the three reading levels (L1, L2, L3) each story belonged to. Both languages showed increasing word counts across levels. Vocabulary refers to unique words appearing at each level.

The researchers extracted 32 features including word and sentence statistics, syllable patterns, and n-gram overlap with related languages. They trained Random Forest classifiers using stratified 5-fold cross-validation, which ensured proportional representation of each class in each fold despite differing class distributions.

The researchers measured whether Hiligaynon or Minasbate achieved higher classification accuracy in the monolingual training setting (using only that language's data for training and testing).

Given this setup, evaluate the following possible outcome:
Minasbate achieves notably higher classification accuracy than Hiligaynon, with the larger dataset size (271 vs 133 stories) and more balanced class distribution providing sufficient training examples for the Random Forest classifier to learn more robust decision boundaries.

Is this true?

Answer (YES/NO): NO